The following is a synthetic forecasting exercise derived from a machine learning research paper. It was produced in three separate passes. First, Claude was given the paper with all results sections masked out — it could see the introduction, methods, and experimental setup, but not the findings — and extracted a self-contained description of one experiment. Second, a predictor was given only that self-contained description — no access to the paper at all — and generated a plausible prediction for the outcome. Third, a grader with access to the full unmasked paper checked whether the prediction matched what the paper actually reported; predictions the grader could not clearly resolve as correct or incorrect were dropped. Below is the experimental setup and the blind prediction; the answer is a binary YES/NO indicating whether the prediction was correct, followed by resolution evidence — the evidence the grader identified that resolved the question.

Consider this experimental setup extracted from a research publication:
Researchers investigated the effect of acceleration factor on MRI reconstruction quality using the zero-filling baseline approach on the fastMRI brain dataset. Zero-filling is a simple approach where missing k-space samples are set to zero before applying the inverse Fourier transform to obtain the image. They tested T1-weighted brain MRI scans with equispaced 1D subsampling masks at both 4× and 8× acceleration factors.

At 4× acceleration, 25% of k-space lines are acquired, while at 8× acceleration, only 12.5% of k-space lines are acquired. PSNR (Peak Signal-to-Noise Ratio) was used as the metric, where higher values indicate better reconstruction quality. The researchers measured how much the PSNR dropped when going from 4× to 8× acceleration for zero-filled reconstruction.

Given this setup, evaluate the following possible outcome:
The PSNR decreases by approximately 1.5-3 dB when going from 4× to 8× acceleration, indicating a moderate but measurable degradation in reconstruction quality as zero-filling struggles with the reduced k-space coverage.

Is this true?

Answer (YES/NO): NO